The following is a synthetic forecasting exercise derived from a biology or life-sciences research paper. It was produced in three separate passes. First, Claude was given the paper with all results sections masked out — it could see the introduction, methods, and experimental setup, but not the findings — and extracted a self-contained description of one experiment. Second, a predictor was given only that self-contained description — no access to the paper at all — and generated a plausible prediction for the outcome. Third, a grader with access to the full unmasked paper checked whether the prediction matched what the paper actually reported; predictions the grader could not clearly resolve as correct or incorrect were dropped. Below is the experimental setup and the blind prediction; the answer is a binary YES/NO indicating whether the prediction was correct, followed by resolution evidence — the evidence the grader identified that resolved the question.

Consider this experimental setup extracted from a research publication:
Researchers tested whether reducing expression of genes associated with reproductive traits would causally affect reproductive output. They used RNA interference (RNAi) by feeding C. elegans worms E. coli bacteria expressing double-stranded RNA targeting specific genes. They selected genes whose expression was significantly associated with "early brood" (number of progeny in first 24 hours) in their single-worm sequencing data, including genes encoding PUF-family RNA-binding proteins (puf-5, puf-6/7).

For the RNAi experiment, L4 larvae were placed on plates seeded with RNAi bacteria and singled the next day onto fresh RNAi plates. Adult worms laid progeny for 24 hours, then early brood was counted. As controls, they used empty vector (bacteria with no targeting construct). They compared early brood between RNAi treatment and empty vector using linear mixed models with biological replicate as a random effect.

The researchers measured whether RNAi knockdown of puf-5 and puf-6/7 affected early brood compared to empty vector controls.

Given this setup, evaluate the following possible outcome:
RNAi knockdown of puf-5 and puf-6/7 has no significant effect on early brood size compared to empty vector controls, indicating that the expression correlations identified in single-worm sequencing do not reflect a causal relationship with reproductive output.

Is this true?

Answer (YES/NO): NO